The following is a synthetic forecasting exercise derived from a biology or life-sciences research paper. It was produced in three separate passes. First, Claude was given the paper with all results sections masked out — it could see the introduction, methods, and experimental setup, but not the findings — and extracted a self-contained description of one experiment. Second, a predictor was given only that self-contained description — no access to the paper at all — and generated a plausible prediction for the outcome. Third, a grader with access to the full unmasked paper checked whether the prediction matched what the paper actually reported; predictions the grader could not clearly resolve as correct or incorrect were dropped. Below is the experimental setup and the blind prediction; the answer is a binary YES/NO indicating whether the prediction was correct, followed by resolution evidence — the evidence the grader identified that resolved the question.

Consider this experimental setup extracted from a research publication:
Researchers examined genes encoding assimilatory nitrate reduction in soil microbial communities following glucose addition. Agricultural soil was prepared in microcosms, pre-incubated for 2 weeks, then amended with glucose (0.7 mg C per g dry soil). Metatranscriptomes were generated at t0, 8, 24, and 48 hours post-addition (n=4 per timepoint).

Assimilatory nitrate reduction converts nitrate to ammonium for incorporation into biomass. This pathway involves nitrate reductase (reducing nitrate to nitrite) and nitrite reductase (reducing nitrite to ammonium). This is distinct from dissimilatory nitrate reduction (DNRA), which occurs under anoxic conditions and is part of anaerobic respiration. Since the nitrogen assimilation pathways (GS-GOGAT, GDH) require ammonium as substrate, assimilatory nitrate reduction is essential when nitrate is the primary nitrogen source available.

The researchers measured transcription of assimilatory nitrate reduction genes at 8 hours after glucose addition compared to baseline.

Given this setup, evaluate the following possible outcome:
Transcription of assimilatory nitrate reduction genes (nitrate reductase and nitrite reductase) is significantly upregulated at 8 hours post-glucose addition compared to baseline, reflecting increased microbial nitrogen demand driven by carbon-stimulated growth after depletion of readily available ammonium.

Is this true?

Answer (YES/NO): YES